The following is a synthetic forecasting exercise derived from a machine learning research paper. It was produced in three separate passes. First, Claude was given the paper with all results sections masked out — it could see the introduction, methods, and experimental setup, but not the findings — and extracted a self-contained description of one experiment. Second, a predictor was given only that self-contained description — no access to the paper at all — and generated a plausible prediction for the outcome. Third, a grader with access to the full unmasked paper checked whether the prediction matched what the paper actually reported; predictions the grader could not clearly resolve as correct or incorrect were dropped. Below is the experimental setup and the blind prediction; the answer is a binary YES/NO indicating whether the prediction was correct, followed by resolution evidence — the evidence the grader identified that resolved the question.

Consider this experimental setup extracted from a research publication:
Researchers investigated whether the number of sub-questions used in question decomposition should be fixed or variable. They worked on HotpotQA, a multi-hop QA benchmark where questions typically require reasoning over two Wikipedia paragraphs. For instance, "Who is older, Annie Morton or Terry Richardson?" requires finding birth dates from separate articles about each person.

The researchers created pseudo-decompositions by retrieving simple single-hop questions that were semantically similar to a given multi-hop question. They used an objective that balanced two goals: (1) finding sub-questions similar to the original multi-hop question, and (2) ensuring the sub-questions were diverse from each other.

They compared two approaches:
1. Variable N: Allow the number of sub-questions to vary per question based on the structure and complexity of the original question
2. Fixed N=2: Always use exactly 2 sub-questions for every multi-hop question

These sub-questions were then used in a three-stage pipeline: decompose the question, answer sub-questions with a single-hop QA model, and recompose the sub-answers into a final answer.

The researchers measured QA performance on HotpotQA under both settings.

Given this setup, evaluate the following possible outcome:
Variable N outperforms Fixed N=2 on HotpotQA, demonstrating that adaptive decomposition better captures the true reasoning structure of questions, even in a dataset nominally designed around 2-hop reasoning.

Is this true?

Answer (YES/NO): NO